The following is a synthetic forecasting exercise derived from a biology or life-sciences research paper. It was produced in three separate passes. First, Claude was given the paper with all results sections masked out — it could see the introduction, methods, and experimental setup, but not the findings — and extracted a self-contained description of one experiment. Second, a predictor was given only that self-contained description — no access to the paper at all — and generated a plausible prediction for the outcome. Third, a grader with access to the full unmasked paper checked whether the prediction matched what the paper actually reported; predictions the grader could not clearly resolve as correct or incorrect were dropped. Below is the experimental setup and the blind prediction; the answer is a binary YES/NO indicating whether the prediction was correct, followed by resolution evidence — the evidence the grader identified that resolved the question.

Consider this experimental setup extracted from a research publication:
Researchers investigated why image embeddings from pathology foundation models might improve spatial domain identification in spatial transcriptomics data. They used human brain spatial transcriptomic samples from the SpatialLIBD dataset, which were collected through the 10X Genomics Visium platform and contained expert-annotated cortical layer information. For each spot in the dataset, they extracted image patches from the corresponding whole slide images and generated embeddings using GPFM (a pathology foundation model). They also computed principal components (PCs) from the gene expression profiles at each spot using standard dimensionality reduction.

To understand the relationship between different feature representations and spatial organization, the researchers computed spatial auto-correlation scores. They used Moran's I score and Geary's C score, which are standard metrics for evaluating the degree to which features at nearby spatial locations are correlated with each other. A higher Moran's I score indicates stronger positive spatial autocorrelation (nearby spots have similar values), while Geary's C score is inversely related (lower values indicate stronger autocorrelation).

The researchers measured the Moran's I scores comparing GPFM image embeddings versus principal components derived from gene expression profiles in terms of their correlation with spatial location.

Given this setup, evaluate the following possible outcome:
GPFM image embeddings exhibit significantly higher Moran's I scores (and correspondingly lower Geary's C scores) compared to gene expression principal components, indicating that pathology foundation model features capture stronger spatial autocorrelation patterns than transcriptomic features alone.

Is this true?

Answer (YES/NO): YES